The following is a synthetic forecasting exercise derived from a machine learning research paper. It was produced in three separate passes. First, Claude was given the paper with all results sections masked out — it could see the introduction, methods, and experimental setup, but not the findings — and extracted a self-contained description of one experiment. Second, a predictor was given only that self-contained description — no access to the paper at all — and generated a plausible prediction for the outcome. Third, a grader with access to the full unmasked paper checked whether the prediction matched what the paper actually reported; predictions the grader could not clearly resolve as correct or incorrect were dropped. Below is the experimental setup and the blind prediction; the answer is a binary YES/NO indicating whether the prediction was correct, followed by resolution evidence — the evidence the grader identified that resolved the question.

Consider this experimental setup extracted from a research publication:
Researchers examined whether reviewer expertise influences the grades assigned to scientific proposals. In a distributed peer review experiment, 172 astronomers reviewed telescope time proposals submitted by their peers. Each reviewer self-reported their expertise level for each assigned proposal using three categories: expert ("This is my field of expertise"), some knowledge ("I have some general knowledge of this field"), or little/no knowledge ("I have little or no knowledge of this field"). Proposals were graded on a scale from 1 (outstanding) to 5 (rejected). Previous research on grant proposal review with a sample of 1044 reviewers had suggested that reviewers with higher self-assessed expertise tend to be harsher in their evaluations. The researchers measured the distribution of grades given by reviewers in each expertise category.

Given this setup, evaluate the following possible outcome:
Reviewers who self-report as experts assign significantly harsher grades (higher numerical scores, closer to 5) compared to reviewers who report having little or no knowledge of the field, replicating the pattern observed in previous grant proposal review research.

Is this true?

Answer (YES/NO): NO